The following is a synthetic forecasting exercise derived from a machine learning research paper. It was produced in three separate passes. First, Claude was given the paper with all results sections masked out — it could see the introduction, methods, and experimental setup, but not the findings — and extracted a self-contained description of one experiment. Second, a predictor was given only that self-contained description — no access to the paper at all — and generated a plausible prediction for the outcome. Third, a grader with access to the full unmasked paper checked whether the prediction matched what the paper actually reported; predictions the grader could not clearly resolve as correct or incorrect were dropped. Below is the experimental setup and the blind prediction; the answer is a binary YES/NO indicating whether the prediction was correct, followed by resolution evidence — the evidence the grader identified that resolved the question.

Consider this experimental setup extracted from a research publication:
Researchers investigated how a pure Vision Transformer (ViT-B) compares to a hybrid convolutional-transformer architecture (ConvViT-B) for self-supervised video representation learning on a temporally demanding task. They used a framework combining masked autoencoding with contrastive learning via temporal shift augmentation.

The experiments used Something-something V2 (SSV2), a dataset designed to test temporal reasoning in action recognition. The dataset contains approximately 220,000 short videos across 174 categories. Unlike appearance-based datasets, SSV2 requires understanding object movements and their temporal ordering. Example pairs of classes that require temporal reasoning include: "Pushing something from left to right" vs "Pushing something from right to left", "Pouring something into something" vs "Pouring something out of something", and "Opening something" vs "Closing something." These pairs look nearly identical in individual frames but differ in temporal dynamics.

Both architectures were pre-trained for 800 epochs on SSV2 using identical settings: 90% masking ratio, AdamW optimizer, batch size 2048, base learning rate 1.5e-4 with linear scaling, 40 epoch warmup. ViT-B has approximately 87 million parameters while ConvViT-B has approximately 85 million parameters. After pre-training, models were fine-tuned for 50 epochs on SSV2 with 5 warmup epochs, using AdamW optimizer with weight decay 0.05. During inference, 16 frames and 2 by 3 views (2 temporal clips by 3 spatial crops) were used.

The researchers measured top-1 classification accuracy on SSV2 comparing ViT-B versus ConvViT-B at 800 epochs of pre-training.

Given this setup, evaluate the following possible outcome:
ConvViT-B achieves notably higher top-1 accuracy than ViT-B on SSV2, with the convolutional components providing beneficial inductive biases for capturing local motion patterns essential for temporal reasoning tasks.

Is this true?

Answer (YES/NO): YES